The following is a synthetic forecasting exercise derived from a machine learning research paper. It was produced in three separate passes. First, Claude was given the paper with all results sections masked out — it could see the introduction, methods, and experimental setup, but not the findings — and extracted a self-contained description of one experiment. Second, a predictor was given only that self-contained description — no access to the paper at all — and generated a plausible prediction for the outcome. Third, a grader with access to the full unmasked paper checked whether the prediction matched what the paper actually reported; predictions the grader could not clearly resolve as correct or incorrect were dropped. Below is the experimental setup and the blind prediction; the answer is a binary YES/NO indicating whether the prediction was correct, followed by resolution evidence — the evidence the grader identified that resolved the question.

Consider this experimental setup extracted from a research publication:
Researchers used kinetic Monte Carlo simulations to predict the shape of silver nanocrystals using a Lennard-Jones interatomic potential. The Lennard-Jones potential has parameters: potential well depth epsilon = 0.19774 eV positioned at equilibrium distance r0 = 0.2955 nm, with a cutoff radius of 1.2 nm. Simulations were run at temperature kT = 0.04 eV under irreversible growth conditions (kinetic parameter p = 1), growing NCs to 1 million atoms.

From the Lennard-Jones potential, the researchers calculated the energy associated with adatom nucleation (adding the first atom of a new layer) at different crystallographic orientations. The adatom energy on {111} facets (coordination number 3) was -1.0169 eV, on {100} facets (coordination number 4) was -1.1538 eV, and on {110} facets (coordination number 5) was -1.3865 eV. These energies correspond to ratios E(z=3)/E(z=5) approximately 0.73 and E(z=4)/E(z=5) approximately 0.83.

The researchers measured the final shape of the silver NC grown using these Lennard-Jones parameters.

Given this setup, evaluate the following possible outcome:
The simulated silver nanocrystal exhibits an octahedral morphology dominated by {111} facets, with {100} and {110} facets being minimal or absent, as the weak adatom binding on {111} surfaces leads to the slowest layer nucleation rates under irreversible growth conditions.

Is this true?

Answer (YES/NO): YES